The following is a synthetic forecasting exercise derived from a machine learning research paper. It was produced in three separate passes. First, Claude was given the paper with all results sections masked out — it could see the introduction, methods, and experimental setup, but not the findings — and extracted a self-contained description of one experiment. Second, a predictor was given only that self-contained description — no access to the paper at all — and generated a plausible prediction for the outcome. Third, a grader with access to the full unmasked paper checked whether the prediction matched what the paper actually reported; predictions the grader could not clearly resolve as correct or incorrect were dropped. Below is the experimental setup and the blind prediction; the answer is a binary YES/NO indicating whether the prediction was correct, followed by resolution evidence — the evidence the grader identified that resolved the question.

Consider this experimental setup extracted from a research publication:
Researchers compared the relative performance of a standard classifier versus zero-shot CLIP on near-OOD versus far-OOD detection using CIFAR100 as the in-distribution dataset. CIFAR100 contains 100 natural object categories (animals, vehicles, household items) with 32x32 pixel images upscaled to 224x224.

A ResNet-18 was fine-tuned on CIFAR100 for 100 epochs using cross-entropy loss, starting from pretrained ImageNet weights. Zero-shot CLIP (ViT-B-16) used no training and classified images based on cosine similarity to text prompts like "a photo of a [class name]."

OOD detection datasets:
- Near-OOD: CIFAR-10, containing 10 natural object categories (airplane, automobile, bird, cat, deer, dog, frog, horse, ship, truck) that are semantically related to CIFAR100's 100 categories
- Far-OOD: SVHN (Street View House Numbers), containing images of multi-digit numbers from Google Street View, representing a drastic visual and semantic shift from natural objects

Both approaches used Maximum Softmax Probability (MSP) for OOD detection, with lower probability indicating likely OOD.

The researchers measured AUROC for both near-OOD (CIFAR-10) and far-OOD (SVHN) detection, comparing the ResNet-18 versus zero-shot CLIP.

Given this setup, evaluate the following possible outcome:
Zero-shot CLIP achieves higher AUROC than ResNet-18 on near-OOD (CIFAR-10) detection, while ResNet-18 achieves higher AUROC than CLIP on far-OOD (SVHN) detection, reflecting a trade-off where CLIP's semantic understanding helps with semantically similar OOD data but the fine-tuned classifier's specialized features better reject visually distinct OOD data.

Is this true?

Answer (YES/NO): NO